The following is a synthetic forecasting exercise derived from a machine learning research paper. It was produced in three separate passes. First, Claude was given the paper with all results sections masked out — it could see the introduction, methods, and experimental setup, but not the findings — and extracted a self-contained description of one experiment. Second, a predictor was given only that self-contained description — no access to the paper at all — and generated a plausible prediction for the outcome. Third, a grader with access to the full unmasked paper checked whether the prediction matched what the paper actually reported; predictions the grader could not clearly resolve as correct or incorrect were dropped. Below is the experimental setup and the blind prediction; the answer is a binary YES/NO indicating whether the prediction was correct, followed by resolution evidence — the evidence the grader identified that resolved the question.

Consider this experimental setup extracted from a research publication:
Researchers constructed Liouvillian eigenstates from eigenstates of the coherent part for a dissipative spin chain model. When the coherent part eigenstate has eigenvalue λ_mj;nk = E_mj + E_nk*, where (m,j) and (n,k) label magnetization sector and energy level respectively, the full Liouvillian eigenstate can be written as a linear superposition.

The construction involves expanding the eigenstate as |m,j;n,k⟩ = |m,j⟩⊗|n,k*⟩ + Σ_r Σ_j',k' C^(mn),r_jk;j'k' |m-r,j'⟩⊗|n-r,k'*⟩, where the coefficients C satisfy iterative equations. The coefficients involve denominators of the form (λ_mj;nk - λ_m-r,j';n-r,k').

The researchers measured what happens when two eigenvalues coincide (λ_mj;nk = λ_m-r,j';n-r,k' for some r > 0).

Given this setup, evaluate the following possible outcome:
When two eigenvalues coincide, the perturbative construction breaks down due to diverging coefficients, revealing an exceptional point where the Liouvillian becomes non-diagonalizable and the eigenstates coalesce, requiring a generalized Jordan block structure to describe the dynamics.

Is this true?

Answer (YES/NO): YES